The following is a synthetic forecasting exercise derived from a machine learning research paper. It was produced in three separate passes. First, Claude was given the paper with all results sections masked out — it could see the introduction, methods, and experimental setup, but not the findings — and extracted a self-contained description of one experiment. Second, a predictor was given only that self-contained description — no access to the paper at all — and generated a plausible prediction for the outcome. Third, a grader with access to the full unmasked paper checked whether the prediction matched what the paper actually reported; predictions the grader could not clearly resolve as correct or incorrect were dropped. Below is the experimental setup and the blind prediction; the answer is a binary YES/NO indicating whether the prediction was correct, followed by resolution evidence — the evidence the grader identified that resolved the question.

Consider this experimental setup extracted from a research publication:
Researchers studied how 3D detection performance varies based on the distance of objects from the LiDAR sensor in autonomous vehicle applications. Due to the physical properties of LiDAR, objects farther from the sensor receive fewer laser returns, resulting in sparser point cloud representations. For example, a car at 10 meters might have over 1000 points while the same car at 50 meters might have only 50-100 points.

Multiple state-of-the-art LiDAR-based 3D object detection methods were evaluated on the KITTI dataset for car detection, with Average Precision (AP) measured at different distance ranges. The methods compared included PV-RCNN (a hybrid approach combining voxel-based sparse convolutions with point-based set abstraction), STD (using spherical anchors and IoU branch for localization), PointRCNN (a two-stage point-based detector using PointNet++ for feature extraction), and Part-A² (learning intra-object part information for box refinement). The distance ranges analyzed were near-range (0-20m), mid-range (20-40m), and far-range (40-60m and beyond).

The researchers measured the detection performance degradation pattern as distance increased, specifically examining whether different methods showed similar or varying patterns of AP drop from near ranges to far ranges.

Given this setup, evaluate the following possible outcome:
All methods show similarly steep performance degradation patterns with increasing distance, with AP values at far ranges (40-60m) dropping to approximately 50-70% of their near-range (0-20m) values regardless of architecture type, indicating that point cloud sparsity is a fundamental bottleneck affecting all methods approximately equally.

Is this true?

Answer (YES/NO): NO